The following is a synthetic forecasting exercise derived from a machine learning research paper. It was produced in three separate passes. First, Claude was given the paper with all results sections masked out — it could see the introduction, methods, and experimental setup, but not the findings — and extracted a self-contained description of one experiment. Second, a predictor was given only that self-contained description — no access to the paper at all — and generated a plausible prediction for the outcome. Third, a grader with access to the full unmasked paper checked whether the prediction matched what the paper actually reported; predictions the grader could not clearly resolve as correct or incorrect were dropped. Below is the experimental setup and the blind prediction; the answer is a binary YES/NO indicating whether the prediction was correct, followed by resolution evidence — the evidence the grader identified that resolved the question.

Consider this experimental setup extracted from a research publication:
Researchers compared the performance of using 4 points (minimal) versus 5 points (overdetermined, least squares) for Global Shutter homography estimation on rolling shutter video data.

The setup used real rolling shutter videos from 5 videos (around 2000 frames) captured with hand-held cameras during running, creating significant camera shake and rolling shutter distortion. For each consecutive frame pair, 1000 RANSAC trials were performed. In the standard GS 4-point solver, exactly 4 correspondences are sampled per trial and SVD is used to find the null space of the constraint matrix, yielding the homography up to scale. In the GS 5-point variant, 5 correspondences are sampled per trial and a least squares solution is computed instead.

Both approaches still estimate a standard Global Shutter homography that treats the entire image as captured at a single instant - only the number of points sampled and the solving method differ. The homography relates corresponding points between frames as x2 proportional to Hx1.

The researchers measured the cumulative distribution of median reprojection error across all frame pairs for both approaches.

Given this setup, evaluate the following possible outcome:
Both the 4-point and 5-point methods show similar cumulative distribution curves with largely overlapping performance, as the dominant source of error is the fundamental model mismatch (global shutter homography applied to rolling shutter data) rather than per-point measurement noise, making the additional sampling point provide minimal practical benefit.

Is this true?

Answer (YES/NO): YES